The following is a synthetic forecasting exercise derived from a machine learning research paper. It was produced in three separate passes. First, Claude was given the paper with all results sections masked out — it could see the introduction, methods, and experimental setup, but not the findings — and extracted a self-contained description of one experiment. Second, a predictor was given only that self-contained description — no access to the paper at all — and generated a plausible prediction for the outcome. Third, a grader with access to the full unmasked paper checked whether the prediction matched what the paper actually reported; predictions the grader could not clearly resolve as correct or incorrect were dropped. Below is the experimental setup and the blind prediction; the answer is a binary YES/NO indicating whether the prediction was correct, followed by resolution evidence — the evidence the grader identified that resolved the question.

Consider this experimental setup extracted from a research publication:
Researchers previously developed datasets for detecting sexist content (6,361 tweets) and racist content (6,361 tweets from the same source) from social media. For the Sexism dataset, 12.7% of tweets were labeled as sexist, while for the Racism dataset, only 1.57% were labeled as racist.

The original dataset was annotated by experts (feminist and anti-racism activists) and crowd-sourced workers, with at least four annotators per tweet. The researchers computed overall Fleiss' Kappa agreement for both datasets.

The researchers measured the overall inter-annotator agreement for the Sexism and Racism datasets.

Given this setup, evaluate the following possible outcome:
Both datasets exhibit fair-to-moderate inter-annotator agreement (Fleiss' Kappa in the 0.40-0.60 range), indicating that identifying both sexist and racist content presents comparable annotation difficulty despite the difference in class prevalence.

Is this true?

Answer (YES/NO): NO